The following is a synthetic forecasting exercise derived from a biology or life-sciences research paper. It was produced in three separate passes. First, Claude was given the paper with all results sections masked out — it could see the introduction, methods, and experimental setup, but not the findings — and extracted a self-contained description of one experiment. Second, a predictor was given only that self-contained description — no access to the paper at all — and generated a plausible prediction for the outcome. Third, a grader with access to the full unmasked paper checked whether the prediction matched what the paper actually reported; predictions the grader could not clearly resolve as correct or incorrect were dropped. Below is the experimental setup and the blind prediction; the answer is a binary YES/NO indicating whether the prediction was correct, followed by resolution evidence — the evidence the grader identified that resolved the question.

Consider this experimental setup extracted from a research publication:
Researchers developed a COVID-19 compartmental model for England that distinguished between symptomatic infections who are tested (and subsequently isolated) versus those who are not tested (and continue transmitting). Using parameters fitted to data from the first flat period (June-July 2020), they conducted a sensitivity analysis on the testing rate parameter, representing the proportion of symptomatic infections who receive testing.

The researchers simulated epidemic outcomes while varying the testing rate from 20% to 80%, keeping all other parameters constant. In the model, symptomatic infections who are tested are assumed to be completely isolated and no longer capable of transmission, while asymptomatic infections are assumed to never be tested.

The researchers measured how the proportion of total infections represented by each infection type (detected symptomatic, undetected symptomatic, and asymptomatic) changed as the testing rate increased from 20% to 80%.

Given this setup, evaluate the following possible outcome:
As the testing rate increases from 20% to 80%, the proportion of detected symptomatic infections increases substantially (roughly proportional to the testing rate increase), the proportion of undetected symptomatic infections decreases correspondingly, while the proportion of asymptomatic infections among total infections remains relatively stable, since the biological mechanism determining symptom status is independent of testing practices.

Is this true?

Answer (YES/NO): NO